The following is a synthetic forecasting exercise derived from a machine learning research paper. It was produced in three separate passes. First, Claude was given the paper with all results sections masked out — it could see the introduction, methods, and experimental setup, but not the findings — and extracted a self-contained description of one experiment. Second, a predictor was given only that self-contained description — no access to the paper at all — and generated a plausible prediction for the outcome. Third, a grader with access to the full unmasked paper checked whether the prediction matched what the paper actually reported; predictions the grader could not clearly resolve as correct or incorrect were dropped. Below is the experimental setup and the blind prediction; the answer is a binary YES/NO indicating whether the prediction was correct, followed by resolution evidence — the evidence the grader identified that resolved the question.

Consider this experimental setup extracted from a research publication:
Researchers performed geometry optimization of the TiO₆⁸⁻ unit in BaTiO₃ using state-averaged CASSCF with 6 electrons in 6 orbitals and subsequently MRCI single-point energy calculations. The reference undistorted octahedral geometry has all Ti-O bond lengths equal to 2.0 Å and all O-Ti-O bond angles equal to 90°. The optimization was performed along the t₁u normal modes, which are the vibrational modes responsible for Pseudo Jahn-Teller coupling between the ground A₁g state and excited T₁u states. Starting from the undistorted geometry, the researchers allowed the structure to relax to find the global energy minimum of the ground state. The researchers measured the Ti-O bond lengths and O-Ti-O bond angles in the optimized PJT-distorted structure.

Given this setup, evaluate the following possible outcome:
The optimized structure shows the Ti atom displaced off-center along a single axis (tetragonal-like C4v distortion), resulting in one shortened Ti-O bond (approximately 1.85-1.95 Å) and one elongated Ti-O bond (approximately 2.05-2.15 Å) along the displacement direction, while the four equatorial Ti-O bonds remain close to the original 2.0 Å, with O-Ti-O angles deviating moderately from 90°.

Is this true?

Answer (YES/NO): NO